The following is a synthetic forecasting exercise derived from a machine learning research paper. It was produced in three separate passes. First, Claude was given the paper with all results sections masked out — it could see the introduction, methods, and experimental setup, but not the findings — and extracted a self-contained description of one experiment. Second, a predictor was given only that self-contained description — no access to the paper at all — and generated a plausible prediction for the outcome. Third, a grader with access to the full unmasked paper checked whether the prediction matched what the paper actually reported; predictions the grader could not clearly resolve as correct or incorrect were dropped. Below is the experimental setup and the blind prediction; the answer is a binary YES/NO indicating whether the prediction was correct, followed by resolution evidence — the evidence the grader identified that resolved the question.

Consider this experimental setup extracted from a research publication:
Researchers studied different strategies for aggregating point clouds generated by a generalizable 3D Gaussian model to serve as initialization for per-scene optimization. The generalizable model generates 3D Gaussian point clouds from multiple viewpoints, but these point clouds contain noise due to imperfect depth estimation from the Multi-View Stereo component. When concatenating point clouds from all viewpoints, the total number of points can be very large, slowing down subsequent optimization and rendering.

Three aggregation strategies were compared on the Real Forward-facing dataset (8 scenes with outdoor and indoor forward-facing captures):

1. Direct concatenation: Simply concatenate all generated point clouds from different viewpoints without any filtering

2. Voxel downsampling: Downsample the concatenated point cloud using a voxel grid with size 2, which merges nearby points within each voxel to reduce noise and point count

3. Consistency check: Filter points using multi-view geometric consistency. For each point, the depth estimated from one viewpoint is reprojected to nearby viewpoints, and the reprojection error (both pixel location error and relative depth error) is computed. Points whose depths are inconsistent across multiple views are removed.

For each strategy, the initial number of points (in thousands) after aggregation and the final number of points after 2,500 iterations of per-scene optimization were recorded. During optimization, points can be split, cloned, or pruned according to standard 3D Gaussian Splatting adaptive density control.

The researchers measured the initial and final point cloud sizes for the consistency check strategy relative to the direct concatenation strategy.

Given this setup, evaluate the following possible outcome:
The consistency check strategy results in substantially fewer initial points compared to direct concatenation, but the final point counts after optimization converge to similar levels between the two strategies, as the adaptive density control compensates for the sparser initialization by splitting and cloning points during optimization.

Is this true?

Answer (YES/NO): NO